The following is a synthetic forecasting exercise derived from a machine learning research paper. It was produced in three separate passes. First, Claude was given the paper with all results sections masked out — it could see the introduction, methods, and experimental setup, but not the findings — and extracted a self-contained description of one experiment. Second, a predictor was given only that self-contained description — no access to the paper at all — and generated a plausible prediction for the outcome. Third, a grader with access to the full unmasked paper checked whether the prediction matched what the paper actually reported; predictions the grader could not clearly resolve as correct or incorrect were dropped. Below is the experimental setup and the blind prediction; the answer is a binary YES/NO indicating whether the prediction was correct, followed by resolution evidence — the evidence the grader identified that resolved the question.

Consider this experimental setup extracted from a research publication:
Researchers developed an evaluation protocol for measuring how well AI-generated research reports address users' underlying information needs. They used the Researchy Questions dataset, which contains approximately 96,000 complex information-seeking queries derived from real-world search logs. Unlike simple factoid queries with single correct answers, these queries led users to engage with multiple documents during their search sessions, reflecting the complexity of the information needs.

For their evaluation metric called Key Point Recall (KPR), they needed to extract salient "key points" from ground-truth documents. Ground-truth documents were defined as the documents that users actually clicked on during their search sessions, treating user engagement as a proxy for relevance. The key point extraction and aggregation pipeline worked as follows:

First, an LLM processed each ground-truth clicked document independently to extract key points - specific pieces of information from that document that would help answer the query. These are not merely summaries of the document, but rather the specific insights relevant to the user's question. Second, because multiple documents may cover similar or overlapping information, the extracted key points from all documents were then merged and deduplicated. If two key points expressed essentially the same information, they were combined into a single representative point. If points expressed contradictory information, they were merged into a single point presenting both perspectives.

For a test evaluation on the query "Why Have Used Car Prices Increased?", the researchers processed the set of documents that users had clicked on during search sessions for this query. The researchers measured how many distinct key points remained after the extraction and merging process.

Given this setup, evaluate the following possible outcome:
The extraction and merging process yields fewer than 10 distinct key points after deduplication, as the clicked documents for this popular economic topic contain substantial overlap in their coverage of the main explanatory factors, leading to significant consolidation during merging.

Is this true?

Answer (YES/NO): NO